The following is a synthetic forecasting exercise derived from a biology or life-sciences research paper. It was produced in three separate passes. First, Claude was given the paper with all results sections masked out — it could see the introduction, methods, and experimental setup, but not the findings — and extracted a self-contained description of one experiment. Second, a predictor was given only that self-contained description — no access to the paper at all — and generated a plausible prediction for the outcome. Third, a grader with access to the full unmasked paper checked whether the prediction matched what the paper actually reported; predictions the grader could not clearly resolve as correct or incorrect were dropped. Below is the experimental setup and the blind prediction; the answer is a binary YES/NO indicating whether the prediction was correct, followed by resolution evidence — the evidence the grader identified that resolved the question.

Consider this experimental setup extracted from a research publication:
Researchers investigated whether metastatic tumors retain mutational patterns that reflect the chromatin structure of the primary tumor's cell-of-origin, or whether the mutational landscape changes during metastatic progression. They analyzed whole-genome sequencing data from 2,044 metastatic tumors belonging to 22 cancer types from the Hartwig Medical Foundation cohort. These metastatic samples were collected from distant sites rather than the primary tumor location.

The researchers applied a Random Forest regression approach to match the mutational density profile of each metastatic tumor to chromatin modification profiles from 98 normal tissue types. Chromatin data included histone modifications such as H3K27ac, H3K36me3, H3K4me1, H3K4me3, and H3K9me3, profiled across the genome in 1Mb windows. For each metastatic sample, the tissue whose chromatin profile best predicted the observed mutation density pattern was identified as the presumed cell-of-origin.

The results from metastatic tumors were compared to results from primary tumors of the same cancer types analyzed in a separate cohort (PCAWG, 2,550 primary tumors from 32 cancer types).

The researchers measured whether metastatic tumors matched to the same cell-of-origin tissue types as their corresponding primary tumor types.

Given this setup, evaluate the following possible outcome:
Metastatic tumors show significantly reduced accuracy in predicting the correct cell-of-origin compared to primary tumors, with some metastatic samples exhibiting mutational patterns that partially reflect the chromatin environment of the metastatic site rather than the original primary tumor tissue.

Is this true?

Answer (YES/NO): NO